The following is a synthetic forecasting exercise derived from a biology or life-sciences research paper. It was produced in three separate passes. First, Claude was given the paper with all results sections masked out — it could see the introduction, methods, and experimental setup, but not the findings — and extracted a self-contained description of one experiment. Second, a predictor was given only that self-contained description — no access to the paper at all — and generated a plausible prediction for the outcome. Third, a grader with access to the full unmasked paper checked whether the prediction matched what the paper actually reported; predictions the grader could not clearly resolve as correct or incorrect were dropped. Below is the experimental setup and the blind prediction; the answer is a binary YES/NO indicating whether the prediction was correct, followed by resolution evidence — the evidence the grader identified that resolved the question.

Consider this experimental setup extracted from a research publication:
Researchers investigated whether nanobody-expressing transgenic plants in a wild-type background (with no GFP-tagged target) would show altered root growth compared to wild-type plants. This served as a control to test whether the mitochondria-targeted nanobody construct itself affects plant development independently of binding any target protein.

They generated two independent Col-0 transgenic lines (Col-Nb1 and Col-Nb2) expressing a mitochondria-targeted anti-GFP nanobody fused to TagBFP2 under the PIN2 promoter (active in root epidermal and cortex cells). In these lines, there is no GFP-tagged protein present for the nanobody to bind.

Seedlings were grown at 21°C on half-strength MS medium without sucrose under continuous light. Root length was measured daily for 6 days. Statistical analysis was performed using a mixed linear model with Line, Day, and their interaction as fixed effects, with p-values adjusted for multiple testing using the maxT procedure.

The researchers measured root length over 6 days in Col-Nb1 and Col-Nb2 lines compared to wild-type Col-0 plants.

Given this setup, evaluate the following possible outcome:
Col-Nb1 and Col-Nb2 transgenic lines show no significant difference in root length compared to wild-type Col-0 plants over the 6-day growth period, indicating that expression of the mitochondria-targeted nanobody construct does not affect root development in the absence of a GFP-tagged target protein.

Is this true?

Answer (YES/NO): NO